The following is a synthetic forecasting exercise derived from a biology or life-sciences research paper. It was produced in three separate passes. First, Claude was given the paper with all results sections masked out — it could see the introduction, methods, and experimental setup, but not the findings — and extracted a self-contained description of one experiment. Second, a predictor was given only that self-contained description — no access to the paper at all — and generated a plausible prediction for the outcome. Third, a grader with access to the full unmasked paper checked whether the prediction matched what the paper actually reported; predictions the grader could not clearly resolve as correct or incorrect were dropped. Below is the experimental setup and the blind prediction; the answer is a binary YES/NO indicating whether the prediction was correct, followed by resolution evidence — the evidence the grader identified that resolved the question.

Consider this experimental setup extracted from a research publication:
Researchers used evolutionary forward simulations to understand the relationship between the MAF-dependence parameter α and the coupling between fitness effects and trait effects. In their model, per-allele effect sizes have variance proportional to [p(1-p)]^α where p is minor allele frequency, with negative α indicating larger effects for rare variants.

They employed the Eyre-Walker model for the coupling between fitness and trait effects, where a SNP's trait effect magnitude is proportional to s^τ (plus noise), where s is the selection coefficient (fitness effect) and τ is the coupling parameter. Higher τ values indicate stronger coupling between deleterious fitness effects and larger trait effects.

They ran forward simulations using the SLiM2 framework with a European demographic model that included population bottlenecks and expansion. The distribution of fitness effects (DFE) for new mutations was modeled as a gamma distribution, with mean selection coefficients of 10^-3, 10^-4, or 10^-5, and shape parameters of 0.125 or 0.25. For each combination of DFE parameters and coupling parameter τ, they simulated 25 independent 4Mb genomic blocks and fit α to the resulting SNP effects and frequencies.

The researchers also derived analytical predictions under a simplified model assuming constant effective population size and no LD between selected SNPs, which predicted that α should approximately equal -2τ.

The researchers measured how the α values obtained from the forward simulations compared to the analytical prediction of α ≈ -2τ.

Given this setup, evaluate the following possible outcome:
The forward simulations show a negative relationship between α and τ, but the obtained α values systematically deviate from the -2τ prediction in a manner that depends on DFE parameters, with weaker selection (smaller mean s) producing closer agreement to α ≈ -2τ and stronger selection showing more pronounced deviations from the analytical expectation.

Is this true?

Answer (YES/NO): NO